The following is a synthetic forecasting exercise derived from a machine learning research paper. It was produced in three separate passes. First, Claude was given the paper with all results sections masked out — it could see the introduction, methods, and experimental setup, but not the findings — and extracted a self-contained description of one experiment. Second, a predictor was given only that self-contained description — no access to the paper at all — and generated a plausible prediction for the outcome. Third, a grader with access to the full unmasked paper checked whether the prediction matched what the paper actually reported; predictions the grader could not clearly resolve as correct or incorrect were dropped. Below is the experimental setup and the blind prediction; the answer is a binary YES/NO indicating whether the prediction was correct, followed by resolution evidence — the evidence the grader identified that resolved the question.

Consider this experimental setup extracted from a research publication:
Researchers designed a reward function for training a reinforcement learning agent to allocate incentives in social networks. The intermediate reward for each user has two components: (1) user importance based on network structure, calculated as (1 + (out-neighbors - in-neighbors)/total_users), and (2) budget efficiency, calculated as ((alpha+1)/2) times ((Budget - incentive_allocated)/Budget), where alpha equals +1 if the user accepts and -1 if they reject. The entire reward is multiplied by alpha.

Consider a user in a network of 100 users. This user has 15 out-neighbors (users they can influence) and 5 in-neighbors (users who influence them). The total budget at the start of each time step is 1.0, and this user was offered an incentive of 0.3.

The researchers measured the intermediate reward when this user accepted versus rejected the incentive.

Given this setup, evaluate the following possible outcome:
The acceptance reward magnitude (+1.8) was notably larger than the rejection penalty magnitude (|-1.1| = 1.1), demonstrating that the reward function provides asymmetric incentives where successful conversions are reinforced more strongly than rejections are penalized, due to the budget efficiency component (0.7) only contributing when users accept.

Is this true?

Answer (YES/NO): YES